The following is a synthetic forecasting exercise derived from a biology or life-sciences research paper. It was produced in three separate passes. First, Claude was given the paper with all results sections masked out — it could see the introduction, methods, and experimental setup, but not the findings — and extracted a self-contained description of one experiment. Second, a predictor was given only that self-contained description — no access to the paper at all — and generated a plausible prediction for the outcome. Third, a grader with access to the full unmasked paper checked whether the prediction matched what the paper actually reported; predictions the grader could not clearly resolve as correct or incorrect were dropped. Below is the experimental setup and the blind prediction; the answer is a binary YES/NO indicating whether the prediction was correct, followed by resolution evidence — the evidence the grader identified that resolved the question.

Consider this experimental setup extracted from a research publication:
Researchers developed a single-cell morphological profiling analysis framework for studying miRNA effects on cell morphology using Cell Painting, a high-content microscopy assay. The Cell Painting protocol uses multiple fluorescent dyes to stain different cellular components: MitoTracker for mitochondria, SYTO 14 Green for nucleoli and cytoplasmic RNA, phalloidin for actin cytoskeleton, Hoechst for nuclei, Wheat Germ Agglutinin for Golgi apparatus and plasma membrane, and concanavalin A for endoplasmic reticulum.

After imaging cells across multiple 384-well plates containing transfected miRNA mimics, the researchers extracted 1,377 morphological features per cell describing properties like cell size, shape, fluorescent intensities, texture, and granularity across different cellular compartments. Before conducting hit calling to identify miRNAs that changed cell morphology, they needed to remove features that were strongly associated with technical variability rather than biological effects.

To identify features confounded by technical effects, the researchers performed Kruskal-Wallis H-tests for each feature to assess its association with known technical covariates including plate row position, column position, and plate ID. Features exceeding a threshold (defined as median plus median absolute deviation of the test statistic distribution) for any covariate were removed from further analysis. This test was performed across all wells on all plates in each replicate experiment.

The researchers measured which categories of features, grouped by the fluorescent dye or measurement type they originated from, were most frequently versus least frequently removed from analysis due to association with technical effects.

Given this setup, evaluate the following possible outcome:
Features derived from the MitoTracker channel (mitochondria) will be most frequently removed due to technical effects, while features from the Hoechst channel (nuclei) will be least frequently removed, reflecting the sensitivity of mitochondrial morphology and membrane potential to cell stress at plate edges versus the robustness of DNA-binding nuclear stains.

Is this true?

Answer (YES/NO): NO